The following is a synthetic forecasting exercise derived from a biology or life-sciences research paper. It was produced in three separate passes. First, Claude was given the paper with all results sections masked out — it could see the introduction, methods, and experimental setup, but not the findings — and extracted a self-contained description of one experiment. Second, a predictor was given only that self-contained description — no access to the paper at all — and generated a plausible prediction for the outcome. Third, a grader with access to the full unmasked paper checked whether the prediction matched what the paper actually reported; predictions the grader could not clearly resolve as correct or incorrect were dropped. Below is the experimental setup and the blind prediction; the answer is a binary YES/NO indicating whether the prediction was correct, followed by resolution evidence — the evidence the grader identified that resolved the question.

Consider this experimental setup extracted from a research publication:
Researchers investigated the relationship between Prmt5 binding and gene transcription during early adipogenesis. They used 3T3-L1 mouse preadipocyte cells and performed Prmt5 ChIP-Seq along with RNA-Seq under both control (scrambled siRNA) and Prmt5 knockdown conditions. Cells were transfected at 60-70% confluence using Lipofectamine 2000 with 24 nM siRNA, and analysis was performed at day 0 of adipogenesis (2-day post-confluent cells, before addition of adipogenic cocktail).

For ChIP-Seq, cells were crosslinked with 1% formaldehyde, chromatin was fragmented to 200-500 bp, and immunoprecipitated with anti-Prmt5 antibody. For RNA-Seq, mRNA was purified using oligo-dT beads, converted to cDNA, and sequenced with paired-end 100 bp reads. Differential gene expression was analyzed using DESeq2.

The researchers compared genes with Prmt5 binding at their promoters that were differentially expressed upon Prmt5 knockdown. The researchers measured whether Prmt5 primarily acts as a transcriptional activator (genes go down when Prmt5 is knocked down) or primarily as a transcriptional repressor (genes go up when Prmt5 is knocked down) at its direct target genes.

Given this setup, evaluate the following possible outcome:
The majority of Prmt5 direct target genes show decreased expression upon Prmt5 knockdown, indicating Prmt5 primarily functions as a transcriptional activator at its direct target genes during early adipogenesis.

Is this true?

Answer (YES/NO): NO